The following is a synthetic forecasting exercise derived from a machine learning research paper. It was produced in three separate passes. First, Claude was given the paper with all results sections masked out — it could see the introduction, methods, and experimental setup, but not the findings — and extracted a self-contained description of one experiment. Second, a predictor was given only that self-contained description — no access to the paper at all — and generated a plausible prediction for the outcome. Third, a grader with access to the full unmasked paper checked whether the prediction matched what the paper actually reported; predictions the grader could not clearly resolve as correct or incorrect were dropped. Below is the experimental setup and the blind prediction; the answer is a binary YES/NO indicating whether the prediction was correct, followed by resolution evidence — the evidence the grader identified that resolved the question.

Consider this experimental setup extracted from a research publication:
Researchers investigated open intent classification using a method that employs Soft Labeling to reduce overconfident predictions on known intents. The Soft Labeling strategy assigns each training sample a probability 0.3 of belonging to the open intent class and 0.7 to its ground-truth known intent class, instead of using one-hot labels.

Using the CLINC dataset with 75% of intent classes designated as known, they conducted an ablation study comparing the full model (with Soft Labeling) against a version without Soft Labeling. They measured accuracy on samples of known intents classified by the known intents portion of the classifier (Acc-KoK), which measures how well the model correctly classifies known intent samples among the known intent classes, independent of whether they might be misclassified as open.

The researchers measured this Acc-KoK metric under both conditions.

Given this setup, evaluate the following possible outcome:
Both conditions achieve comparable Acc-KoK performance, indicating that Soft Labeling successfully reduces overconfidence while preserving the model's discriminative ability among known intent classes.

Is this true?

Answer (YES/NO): NO